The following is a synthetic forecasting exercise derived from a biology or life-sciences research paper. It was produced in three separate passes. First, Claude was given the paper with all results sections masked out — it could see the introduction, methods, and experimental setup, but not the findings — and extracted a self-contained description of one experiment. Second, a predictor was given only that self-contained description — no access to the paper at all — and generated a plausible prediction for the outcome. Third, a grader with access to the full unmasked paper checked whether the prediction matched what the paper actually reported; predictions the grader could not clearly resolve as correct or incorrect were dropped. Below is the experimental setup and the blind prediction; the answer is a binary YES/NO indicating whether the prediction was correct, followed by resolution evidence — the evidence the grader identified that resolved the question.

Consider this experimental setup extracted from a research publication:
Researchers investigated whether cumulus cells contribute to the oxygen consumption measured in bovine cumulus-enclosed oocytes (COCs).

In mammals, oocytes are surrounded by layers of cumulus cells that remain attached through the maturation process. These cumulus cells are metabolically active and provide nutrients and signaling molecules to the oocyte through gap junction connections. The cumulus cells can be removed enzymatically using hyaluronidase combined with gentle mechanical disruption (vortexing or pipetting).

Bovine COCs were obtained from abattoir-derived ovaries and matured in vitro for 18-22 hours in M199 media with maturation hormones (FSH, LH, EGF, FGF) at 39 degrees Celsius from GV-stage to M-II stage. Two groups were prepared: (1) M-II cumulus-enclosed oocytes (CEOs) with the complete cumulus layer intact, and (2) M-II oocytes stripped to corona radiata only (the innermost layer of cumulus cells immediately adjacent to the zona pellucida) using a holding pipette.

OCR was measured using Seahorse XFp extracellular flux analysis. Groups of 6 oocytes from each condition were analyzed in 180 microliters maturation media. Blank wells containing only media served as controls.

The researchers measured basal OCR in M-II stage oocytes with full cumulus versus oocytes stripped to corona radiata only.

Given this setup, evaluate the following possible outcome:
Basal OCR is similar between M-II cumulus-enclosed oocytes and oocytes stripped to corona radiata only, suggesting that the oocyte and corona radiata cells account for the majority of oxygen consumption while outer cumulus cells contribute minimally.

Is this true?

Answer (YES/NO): NO